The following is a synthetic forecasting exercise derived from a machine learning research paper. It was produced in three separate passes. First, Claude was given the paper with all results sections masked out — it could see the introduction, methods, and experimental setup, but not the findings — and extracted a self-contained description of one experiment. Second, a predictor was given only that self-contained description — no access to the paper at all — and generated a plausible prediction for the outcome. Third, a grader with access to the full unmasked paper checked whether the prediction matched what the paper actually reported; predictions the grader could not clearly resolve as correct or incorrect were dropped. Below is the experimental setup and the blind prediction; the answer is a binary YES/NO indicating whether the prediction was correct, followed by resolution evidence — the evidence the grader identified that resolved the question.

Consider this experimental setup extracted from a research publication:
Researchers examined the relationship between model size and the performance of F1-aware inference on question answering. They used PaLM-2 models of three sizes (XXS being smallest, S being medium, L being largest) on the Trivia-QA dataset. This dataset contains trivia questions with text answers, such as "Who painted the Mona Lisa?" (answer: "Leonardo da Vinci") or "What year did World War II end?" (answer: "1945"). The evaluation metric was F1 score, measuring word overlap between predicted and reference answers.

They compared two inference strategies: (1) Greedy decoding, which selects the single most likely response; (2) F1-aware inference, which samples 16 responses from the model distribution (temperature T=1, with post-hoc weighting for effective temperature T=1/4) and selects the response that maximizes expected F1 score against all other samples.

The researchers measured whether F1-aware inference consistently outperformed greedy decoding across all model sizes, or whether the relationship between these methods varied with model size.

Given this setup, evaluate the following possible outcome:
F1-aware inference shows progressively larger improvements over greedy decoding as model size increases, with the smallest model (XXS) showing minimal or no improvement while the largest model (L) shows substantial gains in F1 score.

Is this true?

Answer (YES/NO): NO